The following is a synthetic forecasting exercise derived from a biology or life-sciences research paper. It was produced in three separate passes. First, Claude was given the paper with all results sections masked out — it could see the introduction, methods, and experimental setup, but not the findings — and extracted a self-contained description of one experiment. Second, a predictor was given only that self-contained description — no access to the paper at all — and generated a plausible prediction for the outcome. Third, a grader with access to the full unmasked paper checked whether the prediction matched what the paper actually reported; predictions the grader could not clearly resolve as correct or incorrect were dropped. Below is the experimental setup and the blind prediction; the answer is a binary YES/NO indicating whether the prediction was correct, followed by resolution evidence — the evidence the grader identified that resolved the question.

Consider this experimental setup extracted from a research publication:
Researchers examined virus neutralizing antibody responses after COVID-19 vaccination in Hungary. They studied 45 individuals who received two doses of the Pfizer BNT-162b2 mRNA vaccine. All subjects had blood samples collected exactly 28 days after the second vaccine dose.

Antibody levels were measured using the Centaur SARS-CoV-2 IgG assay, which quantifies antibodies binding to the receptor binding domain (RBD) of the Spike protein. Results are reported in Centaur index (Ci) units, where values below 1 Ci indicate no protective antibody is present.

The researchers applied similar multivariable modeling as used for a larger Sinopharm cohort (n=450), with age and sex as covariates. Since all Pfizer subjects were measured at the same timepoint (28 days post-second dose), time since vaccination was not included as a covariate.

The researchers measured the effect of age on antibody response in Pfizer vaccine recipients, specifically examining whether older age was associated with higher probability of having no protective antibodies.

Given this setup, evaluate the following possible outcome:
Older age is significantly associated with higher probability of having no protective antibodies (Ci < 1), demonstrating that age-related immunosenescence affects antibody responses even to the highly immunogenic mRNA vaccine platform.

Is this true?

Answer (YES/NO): NO